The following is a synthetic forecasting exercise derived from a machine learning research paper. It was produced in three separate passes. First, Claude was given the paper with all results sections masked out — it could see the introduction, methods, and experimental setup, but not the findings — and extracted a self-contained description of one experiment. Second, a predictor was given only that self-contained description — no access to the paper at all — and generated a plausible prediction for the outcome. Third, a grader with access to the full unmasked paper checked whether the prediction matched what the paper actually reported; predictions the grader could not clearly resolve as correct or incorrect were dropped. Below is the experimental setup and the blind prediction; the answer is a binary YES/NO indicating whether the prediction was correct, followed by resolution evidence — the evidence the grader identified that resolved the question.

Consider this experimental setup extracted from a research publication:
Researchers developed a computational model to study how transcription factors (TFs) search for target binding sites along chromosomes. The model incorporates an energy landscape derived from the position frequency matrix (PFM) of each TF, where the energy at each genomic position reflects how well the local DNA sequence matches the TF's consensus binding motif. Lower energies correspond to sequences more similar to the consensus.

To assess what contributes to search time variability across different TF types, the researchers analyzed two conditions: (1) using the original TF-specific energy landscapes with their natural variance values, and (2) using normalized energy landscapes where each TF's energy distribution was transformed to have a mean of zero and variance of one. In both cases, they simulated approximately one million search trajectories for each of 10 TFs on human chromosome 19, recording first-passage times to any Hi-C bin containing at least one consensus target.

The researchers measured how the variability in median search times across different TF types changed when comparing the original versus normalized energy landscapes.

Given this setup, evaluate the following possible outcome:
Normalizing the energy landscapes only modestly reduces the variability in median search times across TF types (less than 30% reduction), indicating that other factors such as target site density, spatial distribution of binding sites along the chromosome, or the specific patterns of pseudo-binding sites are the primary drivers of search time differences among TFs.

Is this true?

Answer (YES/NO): NO